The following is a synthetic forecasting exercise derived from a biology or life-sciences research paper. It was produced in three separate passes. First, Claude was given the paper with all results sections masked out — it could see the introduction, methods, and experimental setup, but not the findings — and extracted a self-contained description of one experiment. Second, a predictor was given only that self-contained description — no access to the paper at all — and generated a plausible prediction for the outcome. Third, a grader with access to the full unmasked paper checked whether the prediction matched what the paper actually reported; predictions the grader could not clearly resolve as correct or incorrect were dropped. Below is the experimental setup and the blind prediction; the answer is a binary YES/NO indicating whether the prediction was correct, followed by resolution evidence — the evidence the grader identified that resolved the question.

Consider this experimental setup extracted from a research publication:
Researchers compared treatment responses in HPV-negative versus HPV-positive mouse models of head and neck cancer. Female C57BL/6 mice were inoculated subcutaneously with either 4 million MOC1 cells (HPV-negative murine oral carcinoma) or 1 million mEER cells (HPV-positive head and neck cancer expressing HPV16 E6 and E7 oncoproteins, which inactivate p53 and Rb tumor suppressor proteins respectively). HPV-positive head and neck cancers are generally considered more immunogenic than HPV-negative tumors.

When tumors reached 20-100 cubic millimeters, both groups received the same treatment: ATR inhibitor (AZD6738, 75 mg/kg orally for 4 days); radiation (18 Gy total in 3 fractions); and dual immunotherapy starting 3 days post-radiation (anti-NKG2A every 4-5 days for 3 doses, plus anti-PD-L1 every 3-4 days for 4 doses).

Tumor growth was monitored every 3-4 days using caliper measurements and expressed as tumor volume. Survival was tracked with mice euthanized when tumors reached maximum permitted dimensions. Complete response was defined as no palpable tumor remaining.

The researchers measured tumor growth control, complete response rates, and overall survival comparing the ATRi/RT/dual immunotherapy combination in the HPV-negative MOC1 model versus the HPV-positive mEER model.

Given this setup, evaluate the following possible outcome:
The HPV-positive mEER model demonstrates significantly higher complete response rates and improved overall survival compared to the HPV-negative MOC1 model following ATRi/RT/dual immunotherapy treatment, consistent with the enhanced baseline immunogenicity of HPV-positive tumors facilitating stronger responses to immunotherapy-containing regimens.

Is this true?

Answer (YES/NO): NO